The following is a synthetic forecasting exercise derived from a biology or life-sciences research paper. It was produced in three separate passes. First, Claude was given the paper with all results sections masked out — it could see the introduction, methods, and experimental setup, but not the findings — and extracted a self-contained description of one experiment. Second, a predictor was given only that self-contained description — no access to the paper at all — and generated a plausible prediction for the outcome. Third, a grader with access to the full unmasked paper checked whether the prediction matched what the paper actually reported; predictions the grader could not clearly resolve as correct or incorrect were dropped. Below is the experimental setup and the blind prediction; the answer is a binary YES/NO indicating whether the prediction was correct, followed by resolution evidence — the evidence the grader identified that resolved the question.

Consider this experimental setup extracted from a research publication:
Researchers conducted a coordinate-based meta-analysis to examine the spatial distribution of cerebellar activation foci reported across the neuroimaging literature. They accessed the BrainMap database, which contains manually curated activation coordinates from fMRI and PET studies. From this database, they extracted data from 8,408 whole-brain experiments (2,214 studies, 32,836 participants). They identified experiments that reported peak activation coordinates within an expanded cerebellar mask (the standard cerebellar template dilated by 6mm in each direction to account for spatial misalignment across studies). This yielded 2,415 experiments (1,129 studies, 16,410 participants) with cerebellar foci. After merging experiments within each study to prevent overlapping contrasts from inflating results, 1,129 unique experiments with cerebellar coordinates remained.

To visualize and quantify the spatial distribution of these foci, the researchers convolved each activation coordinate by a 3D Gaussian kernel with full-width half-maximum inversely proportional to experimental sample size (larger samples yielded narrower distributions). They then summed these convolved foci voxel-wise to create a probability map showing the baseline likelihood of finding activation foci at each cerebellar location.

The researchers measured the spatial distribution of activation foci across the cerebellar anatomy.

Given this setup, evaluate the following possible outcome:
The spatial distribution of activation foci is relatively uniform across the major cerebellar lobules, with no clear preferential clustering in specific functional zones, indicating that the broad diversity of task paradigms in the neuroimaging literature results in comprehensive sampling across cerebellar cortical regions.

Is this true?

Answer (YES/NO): NO